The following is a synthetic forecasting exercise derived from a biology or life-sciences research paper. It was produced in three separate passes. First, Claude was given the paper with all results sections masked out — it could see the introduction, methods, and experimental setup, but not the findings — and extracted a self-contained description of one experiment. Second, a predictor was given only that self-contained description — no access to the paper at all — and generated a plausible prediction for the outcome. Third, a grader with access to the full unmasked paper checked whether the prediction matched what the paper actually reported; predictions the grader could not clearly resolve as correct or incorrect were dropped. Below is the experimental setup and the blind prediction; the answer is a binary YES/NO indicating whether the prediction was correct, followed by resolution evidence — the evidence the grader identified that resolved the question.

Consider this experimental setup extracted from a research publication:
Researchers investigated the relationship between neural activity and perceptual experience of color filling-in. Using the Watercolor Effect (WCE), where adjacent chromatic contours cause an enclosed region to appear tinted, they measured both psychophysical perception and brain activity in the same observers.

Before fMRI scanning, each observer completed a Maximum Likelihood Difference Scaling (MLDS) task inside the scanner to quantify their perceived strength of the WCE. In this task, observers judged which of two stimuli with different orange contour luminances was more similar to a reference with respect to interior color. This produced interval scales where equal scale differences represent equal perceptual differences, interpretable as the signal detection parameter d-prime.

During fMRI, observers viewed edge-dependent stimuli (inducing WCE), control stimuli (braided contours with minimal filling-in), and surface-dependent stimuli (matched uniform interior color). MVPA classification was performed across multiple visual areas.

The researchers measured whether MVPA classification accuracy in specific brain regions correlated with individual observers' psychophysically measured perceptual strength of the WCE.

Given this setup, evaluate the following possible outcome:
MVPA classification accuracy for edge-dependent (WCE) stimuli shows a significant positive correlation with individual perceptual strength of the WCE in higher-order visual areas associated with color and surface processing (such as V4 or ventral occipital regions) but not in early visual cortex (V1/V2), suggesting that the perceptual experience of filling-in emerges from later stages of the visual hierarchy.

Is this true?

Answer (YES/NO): NO